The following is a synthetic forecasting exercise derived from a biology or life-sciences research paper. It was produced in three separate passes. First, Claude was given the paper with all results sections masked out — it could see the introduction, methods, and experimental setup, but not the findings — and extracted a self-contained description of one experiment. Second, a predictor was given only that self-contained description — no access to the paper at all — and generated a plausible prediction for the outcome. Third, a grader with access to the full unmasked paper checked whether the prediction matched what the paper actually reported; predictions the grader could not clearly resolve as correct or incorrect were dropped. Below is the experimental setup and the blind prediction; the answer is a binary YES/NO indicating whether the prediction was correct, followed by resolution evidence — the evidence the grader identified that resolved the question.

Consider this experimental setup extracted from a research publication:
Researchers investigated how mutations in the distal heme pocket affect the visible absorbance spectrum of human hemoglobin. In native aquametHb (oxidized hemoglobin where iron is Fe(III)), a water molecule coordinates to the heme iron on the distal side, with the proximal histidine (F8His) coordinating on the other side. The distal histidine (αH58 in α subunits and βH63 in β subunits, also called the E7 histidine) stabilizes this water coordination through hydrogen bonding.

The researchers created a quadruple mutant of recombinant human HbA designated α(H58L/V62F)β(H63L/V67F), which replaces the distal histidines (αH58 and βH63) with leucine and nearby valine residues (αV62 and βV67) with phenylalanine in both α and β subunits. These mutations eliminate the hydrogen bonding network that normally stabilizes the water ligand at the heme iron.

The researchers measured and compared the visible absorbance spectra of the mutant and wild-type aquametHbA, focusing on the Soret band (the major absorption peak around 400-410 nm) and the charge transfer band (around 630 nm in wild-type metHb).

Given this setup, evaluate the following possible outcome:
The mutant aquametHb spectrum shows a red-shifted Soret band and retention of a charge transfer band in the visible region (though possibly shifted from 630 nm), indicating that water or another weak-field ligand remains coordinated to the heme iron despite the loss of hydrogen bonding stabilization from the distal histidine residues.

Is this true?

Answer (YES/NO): NO